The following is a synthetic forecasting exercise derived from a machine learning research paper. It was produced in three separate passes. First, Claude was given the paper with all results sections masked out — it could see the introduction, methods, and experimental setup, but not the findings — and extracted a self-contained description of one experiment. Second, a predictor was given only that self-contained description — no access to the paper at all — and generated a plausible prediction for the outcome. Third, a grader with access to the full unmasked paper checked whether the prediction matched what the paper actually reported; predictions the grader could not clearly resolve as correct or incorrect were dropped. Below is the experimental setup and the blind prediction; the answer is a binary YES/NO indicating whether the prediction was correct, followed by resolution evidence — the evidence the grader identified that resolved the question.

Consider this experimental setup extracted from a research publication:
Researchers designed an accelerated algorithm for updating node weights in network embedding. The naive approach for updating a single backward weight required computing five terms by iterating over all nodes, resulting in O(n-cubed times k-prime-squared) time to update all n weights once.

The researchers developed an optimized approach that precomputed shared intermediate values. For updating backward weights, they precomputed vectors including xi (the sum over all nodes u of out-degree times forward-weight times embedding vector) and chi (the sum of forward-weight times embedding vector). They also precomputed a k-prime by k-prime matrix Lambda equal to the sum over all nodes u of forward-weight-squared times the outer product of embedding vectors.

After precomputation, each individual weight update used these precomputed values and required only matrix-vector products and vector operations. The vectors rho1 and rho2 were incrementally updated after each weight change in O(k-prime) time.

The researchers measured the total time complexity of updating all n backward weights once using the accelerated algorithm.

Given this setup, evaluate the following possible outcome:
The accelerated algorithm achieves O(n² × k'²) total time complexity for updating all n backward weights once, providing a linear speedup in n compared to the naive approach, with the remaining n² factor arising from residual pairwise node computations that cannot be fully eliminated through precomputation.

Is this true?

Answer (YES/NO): NO